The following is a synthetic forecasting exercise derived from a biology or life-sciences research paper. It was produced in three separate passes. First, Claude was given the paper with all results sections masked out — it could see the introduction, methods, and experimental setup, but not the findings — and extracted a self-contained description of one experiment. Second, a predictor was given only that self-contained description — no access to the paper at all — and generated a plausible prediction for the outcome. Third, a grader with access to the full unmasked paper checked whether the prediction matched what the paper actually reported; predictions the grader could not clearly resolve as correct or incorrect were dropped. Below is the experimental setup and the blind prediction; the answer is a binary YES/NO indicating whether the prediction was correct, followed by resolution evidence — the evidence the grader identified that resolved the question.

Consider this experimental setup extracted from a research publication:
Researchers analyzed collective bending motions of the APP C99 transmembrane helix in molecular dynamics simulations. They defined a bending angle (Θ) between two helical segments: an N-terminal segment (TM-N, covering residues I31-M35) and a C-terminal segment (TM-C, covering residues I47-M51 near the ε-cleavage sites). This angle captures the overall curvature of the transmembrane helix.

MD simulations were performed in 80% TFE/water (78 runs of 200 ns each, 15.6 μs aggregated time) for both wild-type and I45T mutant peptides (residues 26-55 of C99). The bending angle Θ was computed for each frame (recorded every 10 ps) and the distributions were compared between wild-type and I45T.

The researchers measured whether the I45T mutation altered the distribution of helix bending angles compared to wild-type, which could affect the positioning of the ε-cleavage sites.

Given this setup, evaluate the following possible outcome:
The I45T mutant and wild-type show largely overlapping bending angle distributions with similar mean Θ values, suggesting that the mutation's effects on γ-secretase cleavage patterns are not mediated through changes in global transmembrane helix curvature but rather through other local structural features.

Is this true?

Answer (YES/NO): NO